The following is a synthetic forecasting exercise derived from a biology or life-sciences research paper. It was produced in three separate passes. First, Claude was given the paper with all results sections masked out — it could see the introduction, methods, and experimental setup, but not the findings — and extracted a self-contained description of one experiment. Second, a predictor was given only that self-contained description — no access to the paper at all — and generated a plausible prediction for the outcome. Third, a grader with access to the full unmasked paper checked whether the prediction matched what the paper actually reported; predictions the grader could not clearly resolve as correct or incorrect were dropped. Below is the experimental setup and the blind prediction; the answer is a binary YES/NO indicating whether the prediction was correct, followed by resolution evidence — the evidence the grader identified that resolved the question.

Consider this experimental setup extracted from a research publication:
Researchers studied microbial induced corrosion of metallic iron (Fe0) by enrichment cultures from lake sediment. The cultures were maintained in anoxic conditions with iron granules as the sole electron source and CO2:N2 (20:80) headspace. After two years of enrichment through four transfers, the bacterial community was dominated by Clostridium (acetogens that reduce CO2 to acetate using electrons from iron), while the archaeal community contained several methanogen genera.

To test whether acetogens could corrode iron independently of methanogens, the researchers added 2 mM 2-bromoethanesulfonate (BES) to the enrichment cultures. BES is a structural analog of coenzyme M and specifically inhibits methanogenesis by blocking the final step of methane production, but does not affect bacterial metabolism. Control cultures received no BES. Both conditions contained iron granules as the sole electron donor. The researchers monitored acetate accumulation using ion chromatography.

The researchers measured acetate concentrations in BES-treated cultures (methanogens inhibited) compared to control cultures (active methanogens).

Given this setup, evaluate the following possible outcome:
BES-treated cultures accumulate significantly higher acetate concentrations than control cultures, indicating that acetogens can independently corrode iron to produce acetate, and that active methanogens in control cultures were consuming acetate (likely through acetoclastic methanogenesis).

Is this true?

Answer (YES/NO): YES